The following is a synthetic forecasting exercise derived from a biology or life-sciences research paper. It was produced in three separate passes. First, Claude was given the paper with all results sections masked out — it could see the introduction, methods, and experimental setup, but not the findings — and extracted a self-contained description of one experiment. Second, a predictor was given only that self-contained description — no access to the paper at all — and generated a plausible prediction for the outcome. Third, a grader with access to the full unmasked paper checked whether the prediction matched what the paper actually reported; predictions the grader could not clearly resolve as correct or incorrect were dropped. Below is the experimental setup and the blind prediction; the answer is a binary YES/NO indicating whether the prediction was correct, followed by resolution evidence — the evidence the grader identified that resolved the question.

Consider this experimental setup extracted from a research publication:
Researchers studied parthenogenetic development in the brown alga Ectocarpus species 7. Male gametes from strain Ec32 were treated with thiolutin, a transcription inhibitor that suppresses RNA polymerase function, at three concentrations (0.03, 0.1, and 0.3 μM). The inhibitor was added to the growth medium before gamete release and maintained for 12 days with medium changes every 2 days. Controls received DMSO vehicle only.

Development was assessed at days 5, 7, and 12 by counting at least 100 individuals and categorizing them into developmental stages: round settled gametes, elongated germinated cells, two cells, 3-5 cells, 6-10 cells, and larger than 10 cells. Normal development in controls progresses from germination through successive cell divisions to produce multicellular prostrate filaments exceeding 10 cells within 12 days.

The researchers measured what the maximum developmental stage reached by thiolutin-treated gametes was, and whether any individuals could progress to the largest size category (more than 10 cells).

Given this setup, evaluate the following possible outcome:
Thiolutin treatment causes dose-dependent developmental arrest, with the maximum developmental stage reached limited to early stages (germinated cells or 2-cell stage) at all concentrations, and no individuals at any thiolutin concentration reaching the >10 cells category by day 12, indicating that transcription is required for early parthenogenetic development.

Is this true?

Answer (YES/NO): NO